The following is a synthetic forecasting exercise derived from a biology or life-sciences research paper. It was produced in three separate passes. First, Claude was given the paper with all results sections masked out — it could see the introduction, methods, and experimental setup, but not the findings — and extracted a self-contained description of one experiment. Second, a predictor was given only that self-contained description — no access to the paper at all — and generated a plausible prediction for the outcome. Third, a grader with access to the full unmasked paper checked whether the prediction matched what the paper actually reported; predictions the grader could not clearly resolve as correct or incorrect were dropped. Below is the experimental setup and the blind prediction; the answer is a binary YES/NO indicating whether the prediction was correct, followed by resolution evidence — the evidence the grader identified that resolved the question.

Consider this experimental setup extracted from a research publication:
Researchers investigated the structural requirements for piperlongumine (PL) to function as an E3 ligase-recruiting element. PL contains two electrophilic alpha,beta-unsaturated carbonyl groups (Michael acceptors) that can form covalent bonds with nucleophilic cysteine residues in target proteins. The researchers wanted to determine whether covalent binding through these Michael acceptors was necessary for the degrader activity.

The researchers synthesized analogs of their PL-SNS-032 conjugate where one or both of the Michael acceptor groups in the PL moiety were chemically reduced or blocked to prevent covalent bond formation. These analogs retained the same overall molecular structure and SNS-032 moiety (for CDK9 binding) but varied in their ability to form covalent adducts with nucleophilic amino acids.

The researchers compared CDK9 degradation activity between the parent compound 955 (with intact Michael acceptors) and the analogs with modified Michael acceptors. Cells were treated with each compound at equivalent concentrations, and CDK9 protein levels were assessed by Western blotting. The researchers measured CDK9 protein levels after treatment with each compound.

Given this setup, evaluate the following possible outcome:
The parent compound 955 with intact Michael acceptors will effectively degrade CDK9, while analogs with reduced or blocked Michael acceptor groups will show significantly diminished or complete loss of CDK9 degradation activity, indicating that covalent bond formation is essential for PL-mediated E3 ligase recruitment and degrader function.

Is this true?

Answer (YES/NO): YES